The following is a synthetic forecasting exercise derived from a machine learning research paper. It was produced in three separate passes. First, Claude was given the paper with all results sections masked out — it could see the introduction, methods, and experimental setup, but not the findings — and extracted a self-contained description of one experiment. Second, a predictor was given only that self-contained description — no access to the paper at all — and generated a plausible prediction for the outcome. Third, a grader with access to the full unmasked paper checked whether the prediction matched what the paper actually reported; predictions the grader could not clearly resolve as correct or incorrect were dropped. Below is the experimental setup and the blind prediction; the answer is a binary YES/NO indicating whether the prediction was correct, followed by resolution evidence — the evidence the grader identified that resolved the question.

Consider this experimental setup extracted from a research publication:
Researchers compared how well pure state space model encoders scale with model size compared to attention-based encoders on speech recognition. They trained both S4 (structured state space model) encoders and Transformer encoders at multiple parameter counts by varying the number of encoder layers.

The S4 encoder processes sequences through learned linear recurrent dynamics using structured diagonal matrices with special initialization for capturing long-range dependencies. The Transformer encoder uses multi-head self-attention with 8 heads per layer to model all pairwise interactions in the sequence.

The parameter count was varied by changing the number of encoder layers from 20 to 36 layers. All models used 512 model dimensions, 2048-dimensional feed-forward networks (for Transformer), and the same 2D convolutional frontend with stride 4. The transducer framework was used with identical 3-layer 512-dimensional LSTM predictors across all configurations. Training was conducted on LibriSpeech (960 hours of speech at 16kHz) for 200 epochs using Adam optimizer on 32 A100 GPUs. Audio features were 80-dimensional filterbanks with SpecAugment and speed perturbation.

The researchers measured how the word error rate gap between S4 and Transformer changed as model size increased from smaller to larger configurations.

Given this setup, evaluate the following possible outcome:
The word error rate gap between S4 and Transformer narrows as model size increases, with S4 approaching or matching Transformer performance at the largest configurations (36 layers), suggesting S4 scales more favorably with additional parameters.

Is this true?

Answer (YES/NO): NO